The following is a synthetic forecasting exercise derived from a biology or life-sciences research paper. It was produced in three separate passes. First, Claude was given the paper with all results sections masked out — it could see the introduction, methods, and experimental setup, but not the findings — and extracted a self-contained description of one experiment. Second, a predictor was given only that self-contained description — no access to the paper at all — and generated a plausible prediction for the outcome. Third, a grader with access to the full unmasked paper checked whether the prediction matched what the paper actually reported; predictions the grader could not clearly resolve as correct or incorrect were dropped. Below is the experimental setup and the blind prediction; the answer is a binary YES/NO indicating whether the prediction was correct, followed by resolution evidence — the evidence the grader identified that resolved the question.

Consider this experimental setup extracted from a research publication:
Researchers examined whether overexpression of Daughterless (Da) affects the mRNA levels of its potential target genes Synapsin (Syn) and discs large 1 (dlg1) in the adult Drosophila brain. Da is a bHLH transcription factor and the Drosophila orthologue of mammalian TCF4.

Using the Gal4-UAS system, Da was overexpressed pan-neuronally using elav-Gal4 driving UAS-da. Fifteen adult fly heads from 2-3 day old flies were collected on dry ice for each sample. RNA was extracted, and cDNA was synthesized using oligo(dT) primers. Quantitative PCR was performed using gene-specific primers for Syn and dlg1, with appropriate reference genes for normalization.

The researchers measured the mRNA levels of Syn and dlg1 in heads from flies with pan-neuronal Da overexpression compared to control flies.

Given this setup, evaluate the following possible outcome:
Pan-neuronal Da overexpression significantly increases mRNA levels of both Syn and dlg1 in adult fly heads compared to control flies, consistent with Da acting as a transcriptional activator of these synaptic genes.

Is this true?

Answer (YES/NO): YES